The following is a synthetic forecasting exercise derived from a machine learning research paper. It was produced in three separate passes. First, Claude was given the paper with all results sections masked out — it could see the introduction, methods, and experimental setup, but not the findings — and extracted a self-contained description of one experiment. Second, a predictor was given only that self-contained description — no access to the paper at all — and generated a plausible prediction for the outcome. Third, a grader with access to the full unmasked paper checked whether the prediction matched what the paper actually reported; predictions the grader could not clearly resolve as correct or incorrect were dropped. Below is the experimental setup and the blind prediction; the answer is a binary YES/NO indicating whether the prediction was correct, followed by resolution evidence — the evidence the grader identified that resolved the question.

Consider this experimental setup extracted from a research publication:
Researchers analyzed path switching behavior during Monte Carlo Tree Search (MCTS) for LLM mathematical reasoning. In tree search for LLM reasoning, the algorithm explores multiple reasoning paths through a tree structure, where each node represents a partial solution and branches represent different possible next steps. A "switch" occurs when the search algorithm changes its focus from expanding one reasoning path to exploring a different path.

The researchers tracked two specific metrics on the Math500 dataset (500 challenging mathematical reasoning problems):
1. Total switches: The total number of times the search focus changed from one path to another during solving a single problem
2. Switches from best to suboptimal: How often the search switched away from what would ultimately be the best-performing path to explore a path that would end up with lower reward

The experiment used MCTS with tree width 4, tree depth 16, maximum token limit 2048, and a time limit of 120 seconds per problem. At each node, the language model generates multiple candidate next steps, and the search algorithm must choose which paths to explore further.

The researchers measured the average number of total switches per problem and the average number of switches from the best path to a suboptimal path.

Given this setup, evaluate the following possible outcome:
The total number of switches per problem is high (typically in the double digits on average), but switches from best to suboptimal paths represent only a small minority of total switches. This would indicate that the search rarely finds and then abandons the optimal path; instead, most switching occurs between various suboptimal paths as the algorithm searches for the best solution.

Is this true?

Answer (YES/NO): YES